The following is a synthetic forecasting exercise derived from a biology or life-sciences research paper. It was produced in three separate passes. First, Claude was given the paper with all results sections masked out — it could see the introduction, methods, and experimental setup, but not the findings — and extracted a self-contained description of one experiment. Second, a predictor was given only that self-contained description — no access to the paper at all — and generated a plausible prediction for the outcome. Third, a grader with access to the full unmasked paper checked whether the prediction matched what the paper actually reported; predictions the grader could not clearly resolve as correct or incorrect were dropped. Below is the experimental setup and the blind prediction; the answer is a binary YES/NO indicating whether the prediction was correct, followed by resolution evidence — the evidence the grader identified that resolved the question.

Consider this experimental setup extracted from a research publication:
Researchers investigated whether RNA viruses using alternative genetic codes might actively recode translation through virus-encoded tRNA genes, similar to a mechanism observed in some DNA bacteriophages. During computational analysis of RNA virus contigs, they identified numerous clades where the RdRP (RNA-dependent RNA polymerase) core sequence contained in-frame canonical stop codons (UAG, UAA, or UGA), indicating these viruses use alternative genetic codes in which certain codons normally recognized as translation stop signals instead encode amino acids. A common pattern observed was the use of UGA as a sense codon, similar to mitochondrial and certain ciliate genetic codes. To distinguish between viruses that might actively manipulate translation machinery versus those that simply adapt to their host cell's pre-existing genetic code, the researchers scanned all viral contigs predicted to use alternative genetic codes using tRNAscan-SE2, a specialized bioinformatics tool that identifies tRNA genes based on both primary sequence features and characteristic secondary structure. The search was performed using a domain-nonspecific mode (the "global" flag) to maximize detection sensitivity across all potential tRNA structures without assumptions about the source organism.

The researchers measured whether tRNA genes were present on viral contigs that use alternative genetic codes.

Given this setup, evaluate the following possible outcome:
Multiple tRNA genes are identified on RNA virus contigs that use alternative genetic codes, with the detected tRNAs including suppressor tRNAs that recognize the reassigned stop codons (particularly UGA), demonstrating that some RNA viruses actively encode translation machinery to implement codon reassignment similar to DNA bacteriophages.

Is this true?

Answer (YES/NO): NO